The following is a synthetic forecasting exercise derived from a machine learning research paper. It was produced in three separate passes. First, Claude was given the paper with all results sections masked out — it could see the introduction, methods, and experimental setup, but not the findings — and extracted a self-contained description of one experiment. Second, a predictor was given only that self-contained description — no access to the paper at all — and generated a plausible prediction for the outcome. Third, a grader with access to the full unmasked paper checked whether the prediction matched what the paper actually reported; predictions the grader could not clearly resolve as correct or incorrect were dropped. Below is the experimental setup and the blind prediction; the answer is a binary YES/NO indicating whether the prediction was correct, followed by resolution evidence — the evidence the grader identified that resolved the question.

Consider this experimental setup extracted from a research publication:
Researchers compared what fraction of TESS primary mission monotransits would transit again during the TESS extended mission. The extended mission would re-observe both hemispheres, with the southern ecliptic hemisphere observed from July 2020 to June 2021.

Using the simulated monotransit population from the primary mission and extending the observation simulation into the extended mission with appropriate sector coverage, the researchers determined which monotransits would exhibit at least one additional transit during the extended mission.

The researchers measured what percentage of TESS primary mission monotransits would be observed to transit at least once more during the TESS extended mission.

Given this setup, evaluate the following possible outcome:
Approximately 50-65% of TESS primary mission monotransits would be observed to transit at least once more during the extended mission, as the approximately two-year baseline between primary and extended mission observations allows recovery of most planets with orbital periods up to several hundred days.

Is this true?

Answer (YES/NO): NO